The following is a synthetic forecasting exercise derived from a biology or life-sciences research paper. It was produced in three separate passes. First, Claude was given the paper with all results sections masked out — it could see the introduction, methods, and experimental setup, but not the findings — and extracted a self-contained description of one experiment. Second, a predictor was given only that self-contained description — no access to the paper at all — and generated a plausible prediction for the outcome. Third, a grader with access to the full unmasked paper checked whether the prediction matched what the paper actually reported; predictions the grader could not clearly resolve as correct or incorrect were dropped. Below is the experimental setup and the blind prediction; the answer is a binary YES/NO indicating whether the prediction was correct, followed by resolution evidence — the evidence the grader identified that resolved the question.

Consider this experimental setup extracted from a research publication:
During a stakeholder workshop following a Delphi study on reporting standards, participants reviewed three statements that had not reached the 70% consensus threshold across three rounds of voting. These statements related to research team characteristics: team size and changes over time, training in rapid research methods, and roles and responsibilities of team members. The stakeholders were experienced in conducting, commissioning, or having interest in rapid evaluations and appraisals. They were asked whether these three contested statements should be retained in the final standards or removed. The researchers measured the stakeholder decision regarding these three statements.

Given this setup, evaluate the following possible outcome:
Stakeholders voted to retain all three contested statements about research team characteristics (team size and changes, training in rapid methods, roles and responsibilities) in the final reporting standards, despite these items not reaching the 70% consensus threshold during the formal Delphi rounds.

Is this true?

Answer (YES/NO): YES